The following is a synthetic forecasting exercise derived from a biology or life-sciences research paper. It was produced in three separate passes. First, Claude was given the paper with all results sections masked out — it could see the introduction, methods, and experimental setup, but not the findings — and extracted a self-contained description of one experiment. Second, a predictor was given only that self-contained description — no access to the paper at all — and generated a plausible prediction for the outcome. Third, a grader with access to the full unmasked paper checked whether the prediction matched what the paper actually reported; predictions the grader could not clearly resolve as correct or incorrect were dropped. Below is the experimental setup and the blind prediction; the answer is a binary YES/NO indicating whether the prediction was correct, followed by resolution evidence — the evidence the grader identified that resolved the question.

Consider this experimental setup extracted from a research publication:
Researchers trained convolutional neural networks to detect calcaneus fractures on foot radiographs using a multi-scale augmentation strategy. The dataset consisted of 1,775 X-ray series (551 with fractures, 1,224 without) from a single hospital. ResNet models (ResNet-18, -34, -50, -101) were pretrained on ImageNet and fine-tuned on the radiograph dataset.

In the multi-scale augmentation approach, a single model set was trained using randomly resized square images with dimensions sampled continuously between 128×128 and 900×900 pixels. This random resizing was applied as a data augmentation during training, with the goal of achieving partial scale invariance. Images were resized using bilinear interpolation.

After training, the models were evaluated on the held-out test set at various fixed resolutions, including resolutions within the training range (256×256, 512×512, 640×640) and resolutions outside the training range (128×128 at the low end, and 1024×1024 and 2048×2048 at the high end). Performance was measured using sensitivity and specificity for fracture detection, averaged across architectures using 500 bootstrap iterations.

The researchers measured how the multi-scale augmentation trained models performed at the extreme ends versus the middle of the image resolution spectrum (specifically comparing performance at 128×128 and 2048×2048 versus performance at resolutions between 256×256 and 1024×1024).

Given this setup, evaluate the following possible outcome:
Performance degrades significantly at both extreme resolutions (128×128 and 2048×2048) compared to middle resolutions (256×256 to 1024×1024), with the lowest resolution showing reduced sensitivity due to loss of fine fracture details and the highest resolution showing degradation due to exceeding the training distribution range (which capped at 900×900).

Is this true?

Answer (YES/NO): YES